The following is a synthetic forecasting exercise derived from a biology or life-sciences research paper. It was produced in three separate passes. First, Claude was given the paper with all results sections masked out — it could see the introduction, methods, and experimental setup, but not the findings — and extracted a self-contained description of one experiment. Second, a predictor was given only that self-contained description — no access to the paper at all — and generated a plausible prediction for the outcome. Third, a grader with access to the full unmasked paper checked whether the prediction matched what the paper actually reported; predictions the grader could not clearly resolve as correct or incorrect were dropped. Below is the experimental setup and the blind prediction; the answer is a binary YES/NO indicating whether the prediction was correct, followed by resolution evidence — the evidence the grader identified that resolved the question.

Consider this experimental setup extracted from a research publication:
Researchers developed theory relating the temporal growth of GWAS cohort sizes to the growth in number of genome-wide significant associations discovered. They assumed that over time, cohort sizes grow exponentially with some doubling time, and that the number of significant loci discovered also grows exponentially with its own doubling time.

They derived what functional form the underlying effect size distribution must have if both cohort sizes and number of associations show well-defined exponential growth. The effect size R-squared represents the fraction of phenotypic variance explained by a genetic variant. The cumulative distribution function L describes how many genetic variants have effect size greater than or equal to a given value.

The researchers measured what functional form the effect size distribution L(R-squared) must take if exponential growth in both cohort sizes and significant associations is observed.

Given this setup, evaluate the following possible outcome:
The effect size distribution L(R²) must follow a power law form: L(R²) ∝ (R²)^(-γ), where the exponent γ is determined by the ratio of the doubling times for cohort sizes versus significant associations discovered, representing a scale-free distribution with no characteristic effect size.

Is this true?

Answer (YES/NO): YES